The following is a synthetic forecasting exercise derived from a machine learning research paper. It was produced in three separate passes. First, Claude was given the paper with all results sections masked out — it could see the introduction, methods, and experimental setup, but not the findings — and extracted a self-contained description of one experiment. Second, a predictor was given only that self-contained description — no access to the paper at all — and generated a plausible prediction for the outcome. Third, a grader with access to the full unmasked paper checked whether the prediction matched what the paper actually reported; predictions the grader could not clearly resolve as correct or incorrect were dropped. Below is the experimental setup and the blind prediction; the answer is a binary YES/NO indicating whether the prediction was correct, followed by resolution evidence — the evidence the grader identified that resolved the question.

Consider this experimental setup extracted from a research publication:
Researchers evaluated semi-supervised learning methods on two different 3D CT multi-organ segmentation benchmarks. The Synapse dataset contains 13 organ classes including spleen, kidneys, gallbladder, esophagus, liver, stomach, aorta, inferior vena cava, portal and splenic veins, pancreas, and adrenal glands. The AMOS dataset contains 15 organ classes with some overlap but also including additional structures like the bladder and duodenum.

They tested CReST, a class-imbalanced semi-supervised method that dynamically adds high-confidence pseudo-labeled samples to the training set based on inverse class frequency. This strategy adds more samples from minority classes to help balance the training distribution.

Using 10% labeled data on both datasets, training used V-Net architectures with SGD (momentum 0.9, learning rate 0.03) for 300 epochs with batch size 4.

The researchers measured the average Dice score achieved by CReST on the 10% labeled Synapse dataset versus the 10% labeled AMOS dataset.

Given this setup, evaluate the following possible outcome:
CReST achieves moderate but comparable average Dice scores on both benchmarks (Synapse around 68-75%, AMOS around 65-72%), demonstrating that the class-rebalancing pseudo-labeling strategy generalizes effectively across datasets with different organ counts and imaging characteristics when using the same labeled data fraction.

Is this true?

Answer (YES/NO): NO